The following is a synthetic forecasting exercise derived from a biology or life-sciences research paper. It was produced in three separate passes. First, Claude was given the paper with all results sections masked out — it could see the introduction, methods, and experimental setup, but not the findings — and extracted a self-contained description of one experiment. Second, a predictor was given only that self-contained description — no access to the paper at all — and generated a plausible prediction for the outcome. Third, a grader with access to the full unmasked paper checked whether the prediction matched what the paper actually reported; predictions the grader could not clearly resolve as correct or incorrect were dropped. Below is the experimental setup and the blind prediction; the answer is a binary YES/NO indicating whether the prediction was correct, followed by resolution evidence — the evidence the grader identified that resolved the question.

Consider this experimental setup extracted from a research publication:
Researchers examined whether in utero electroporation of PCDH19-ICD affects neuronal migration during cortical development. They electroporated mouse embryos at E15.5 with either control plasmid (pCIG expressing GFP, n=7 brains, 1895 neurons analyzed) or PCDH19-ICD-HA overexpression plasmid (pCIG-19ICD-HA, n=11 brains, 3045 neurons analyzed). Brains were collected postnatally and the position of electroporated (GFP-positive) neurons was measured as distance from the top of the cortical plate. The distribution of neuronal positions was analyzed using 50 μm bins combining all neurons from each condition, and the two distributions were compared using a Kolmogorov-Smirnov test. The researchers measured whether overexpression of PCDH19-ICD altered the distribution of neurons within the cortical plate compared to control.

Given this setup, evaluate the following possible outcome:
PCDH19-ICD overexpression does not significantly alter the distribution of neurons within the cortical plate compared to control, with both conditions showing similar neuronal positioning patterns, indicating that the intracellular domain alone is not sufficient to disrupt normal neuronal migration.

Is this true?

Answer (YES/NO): YES